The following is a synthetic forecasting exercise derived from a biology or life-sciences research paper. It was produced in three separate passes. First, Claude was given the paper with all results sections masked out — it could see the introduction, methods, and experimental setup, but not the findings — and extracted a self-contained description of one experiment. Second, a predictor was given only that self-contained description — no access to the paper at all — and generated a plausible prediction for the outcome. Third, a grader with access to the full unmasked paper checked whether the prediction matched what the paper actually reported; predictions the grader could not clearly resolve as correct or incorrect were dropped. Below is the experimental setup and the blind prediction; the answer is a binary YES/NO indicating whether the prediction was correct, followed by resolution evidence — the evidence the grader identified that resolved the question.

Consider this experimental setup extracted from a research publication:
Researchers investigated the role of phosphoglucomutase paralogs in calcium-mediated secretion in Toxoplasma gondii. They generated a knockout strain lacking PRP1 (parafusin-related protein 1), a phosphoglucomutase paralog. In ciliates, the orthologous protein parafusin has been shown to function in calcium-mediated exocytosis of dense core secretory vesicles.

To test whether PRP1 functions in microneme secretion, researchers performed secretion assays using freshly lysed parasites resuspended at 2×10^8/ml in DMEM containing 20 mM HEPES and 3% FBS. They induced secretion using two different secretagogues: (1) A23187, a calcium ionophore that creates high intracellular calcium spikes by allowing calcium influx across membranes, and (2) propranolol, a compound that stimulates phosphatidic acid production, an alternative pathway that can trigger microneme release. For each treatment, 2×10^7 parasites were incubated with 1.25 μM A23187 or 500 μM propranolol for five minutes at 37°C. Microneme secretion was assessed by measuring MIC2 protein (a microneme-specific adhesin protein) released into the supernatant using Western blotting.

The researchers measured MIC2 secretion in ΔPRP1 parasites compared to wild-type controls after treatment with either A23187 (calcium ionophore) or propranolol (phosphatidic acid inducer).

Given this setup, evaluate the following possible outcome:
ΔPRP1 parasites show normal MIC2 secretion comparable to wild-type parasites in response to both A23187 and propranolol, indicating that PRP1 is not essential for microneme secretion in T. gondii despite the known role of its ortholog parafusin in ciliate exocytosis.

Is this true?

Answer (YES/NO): NO